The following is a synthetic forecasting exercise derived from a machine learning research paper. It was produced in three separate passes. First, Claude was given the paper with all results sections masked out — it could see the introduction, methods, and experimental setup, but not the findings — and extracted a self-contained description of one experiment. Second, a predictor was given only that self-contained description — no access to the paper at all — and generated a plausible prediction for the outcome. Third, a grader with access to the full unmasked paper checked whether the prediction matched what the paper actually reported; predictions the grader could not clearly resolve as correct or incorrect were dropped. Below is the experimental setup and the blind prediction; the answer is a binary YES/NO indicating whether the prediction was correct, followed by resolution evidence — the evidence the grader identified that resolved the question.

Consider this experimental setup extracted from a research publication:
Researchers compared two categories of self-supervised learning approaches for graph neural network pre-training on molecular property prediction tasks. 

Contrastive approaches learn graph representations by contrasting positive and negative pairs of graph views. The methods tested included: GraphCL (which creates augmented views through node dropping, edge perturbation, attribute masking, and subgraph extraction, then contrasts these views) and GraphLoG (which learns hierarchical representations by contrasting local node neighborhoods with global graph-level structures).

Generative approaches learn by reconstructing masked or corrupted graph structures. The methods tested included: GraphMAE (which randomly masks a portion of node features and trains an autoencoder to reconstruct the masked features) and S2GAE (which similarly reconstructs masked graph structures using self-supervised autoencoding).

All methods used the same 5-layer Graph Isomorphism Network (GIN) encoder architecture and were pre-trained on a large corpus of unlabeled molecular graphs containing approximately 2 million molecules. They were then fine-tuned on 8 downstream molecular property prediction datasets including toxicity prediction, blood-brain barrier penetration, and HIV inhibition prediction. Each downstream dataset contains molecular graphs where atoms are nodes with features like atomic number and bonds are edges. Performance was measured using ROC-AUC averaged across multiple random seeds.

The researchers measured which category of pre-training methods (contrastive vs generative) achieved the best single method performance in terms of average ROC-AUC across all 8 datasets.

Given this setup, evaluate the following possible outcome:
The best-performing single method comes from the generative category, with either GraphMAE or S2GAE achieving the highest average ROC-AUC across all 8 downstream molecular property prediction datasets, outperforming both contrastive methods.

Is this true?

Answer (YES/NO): YES